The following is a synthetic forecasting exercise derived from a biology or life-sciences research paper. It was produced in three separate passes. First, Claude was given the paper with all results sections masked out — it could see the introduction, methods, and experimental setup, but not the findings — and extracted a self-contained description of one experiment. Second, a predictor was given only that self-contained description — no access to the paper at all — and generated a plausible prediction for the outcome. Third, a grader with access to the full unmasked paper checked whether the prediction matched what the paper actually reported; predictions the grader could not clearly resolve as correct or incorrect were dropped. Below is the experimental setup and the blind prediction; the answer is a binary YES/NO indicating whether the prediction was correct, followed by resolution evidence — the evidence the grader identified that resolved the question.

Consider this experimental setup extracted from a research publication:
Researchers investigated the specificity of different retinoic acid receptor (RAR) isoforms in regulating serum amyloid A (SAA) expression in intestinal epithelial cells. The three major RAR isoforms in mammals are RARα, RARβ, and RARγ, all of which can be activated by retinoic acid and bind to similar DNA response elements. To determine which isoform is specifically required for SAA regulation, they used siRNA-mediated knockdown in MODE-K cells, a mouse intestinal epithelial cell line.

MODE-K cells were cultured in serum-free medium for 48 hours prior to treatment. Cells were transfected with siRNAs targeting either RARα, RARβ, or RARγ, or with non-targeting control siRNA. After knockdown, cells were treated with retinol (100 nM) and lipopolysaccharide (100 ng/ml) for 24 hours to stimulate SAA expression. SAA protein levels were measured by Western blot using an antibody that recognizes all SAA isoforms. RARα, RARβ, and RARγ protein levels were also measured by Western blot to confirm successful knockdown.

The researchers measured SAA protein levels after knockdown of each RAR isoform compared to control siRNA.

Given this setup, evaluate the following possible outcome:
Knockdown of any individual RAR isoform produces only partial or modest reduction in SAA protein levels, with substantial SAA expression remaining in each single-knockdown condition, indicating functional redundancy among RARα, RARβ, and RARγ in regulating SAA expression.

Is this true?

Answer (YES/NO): NO